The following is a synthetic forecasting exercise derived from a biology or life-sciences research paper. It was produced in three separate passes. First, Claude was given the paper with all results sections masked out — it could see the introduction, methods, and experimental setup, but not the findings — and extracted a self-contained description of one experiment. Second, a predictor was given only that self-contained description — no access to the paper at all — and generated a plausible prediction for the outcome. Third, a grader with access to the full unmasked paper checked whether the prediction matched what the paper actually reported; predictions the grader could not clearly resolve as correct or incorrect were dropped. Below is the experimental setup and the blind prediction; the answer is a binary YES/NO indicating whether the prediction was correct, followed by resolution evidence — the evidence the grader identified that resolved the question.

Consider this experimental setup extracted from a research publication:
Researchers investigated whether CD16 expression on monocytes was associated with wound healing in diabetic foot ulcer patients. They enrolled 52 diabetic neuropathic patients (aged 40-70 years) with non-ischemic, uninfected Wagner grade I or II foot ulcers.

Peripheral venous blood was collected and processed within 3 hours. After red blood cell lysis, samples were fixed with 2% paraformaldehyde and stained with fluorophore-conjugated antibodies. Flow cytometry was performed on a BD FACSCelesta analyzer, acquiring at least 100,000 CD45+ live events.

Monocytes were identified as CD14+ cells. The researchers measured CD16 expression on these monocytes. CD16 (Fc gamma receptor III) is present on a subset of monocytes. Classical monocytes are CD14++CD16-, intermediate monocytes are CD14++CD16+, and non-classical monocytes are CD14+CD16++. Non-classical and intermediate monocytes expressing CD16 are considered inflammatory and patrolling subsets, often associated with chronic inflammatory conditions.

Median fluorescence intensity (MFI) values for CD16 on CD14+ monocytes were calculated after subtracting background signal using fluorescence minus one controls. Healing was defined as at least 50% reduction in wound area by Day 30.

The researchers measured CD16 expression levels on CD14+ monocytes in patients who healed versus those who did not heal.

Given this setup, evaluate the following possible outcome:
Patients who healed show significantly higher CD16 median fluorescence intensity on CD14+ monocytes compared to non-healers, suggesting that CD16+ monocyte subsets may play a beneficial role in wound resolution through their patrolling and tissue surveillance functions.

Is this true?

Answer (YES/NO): NO